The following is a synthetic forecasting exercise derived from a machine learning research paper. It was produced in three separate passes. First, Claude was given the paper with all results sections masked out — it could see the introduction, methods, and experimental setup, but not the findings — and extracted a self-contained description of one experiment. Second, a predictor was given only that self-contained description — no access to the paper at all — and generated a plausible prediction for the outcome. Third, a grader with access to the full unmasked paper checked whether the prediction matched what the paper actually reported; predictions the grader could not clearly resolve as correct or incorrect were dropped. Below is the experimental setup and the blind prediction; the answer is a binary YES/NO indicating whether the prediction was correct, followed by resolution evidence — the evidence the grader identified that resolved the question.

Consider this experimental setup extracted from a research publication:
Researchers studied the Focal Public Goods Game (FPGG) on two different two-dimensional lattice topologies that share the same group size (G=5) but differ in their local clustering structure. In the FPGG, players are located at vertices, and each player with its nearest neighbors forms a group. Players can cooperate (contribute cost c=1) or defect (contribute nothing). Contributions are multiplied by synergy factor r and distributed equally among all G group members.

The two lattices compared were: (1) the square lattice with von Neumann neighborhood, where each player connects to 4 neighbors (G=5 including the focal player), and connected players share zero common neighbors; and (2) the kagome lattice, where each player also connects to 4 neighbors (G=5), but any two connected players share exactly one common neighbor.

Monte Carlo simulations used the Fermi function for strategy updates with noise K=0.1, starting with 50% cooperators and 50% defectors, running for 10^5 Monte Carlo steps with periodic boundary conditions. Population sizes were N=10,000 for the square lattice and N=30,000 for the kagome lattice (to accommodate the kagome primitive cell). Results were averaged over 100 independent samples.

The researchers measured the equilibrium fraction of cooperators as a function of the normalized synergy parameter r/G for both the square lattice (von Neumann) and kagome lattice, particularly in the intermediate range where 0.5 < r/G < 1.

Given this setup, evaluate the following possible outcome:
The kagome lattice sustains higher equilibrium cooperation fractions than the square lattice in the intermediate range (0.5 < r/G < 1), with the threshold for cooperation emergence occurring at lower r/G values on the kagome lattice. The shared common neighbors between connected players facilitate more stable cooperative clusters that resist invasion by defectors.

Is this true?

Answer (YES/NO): YES